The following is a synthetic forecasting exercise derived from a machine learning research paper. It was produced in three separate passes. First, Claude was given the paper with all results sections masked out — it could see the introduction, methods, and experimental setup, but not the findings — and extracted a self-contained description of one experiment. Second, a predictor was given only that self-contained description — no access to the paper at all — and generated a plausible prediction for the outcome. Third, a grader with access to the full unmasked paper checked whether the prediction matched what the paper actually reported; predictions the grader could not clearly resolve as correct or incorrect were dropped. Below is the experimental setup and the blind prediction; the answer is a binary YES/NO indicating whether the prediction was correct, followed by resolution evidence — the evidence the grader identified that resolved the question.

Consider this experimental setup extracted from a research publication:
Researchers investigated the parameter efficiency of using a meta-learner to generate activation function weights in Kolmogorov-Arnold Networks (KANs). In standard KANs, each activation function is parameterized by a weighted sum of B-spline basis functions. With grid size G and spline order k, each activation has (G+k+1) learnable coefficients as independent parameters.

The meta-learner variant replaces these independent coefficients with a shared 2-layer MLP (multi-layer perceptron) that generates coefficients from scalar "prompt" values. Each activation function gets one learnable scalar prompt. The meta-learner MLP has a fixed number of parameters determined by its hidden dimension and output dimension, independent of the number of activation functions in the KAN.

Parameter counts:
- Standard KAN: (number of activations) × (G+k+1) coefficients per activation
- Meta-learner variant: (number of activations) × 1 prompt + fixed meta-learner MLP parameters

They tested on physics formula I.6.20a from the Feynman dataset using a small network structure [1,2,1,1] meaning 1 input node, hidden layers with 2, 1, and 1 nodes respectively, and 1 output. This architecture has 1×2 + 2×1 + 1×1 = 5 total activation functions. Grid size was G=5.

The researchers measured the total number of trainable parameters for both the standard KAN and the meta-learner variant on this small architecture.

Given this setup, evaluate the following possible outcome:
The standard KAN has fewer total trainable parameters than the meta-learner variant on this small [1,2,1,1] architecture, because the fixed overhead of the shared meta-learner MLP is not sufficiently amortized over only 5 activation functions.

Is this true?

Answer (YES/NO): YES